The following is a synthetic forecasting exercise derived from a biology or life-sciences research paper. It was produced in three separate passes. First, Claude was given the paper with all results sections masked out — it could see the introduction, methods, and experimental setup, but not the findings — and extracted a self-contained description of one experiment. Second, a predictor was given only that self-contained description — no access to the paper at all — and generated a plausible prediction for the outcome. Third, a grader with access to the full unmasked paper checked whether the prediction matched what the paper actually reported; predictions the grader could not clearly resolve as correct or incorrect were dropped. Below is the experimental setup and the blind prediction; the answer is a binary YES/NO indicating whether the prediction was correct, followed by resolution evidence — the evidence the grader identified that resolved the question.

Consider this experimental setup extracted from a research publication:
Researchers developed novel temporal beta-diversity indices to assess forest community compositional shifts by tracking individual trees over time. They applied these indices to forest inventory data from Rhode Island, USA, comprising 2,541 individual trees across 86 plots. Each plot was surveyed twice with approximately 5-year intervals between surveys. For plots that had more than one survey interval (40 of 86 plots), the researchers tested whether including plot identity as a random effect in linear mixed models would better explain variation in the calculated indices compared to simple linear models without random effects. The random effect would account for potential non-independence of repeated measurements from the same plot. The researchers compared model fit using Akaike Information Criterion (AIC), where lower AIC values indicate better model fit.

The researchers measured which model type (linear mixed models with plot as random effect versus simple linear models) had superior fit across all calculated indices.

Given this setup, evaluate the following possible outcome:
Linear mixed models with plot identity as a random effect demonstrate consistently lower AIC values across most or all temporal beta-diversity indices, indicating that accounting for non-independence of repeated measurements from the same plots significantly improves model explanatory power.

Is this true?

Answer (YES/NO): NO